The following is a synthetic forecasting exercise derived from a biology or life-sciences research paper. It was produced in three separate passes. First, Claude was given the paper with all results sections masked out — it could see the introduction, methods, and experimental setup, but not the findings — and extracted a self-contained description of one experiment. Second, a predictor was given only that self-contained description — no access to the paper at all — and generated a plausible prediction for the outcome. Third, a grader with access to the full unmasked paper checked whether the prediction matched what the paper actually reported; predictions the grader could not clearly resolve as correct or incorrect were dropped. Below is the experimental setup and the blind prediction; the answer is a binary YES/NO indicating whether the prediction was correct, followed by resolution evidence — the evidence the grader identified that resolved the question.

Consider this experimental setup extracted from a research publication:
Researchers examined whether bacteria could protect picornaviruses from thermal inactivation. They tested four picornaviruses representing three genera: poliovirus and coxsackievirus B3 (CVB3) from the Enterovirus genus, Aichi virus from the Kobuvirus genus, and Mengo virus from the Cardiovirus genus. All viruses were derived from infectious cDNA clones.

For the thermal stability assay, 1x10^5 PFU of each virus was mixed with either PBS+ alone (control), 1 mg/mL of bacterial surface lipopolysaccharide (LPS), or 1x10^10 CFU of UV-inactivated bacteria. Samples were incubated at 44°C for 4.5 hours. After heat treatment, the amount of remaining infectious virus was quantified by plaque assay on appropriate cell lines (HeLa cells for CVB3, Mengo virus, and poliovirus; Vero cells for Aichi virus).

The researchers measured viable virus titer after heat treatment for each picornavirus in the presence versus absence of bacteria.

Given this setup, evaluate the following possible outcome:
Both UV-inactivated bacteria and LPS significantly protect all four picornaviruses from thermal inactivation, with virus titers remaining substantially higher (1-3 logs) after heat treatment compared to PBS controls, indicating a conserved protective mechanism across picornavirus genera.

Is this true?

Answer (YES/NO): NO